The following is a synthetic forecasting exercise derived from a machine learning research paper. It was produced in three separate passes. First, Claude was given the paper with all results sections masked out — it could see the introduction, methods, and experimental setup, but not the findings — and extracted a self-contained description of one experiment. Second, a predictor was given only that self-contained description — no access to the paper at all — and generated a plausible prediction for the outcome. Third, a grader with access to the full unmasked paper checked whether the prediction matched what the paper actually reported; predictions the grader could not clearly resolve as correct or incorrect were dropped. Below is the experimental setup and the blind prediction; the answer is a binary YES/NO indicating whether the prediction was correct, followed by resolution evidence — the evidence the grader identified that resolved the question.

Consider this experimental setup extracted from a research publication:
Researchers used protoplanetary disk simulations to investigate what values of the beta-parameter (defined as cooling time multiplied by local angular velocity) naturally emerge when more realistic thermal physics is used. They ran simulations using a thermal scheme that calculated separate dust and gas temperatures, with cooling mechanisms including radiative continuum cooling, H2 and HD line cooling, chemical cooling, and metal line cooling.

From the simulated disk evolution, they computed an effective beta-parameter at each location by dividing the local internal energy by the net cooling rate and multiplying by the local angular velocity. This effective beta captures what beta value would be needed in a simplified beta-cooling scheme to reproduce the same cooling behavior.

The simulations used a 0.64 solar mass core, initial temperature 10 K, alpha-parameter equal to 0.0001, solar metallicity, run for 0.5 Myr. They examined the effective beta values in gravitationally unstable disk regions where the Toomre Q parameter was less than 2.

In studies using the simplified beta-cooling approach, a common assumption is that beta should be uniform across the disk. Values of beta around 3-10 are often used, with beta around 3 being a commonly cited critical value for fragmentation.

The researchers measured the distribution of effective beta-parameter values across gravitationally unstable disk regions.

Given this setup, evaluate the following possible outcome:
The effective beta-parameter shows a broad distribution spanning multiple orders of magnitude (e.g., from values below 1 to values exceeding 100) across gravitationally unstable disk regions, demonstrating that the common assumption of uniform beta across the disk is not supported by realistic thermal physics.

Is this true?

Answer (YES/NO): NO